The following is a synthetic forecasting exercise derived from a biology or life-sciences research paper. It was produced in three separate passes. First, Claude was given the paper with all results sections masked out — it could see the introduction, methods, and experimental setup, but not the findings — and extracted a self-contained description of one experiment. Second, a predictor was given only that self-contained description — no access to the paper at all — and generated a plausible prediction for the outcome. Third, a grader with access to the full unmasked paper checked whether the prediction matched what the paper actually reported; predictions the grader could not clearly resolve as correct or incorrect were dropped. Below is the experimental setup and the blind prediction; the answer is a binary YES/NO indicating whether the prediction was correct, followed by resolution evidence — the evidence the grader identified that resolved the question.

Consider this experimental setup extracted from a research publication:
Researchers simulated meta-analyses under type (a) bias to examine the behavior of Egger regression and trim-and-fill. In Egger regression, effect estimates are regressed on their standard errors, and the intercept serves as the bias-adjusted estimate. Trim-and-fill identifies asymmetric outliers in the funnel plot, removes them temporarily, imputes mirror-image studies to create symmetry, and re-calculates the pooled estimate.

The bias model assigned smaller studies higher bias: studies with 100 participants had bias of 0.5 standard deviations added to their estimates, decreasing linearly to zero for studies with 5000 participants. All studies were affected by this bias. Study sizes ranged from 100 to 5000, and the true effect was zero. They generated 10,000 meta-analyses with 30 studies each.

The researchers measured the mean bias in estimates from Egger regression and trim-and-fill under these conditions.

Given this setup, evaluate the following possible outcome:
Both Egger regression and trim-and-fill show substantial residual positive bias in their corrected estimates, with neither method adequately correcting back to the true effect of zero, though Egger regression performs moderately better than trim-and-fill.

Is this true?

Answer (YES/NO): NO